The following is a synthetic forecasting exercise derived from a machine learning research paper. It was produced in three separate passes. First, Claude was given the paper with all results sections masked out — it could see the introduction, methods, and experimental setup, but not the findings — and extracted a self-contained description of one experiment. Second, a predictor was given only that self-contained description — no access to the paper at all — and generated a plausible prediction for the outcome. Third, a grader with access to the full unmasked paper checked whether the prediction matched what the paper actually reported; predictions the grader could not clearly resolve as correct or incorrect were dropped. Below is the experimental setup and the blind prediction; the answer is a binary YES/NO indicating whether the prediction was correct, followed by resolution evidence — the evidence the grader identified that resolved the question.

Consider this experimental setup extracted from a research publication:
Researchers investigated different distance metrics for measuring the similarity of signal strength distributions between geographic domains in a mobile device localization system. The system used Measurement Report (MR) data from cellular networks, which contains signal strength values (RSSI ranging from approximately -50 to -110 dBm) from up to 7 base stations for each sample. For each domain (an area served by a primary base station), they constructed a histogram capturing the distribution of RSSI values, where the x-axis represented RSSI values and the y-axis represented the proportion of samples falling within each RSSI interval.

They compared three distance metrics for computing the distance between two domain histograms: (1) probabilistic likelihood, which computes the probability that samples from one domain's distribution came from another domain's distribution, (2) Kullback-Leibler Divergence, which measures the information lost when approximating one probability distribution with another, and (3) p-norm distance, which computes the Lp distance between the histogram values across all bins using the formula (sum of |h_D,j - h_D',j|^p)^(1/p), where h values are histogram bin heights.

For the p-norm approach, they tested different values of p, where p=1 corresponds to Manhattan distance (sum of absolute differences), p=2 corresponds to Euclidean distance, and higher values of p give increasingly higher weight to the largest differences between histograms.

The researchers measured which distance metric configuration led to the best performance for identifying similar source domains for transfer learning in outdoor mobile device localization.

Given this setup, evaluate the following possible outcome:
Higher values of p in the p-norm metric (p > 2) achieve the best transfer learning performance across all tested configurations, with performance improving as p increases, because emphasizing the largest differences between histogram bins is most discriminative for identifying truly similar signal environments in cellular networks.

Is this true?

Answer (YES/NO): NO